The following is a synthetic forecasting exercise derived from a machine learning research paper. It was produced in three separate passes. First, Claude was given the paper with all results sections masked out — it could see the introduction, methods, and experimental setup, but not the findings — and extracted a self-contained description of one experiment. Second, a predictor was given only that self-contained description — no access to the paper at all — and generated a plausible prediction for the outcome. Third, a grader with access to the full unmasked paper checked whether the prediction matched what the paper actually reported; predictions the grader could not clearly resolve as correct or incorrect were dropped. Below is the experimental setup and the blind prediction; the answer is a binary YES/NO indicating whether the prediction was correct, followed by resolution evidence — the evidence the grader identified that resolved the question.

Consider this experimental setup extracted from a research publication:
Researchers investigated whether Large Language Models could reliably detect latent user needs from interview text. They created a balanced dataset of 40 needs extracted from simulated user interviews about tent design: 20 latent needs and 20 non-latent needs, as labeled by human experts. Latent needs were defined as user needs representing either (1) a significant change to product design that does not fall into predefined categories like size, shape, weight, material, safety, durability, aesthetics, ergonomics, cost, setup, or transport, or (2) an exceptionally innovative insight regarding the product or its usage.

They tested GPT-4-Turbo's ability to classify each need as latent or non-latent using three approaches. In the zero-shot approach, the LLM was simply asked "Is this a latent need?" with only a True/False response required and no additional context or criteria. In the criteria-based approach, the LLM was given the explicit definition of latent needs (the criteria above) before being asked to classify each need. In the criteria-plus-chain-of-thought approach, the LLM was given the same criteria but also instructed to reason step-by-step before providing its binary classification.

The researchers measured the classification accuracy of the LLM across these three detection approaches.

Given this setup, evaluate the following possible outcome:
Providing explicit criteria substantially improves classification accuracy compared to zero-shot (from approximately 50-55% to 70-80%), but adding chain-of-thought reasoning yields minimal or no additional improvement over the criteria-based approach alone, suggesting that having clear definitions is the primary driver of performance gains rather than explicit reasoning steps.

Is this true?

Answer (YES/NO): NO